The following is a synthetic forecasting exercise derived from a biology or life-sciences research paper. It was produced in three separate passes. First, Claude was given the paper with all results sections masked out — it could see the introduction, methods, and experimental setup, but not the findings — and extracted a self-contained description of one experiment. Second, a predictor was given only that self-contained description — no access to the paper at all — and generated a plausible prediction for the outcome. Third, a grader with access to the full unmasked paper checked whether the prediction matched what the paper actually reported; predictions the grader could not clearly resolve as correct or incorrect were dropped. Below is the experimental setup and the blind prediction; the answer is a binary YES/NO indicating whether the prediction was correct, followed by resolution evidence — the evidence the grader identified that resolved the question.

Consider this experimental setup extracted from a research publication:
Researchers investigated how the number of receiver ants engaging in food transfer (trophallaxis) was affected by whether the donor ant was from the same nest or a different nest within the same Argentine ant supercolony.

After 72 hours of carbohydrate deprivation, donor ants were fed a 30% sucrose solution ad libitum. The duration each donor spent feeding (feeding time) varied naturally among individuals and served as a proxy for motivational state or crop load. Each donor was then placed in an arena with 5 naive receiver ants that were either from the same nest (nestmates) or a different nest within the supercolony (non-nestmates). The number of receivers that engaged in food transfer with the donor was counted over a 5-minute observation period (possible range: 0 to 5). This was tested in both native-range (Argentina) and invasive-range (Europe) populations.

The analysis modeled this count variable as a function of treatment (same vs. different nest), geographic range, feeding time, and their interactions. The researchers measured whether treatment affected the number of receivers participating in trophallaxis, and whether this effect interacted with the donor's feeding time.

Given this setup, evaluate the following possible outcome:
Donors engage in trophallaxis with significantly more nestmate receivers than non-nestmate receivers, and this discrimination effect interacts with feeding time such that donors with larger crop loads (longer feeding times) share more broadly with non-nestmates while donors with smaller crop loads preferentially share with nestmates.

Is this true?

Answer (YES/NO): NO